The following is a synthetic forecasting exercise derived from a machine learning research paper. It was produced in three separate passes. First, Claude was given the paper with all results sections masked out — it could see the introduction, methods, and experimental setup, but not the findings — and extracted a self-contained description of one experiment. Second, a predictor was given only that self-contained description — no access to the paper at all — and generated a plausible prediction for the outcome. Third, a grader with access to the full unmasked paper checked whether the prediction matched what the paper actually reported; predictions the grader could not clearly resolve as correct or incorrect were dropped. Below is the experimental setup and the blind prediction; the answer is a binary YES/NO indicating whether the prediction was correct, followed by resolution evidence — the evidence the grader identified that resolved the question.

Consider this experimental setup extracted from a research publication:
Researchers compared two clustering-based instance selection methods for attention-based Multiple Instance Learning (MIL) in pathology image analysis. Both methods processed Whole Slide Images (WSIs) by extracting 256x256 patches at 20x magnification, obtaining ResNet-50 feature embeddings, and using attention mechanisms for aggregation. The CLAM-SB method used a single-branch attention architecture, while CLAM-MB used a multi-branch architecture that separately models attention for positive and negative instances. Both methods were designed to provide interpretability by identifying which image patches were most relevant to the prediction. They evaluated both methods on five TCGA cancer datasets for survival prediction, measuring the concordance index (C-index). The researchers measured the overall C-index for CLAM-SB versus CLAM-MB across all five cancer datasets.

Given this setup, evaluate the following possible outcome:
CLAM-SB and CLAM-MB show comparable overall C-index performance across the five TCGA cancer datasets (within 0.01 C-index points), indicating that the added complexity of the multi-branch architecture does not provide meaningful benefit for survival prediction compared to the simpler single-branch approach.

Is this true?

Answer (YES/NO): YES